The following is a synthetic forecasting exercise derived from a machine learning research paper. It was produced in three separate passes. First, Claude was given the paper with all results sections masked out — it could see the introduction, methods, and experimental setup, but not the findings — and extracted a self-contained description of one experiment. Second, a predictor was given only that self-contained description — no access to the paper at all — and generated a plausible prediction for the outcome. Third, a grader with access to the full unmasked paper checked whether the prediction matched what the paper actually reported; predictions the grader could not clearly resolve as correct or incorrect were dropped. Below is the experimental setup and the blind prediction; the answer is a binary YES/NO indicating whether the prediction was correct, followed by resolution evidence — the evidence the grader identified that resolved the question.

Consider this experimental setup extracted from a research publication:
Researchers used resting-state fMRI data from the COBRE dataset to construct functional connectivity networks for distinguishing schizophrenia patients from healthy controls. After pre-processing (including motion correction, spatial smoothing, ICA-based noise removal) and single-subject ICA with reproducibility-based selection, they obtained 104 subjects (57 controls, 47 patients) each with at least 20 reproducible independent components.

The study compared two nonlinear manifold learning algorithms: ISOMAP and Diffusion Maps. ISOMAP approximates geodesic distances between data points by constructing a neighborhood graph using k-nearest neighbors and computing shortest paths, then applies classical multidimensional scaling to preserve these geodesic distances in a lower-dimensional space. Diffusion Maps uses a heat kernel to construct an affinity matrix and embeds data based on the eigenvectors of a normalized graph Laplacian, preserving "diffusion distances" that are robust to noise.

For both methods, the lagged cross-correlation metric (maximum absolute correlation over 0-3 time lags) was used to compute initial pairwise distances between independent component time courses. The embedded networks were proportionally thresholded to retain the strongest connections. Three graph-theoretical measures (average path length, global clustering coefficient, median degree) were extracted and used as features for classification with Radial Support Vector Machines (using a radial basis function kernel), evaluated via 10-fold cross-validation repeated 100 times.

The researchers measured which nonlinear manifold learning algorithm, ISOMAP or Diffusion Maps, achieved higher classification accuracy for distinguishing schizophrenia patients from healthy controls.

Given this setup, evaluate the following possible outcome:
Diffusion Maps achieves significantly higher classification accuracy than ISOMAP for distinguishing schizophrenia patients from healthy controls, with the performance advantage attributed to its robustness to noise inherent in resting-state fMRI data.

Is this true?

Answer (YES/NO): NO